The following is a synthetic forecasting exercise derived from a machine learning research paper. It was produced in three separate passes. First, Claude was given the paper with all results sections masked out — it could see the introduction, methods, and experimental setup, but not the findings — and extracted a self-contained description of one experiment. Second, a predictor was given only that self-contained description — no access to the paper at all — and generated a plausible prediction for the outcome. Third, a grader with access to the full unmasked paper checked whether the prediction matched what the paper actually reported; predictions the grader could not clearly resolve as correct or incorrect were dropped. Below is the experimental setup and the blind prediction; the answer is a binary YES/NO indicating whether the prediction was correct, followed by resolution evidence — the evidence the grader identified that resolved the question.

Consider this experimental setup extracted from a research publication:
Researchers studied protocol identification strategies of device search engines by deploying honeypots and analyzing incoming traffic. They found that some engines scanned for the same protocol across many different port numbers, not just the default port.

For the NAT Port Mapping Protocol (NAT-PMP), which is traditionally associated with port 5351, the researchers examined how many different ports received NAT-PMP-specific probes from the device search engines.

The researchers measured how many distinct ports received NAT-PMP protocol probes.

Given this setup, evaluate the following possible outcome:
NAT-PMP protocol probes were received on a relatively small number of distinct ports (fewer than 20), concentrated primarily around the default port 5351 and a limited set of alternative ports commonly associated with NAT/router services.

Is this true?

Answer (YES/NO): NO